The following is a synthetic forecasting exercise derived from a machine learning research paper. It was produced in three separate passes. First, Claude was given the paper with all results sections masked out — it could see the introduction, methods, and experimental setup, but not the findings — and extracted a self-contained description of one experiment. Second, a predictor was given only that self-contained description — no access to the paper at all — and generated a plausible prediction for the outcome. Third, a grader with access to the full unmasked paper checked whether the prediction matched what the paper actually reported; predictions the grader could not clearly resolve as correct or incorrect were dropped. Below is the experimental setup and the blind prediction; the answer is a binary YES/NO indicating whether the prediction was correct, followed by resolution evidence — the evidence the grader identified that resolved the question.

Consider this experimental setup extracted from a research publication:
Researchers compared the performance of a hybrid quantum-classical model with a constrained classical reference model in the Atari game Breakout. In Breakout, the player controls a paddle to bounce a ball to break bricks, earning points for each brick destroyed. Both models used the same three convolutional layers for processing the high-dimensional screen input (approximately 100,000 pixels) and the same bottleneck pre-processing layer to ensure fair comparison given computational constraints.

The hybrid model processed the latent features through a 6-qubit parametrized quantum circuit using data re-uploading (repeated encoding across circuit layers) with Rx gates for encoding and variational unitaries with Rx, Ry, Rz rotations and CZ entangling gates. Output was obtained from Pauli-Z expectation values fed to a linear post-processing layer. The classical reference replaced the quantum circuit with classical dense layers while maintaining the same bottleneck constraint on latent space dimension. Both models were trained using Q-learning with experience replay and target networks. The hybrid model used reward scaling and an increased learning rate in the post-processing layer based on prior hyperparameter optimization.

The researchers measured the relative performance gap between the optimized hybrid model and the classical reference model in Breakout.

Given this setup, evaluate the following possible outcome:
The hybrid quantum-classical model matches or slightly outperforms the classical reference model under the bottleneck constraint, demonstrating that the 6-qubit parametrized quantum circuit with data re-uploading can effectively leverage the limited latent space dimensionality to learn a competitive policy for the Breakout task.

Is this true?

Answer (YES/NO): NO